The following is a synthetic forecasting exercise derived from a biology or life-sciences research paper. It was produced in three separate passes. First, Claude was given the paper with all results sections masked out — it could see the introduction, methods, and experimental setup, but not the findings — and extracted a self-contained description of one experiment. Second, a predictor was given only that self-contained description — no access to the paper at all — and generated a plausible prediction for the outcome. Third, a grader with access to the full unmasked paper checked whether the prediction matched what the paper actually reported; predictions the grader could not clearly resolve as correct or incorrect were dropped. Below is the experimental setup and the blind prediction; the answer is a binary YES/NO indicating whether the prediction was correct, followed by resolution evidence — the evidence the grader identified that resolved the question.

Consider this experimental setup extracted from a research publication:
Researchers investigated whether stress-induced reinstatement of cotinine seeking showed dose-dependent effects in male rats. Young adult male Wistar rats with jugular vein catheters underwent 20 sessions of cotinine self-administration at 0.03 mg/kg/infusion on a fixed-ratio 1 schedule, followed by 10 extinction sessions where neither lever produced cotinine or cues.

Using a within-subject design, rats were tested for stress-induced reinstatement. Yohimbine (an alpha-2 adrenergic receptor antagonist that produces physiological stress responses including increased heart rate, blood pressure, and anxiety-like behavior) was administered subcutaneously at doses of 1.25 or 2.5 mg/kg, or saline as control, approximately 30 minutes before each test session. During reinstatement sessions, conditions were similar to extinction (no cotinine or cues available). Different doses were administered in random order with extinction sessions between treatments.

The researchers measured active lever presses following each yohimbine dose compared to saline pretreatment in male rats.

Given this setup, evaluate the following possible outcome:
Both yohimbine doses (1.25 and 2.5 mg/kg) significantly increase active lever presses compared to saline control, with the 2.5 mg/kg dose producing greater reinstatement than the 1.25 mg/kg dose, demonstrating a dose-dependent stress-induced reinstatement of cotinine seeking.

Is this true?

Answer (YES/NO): NO